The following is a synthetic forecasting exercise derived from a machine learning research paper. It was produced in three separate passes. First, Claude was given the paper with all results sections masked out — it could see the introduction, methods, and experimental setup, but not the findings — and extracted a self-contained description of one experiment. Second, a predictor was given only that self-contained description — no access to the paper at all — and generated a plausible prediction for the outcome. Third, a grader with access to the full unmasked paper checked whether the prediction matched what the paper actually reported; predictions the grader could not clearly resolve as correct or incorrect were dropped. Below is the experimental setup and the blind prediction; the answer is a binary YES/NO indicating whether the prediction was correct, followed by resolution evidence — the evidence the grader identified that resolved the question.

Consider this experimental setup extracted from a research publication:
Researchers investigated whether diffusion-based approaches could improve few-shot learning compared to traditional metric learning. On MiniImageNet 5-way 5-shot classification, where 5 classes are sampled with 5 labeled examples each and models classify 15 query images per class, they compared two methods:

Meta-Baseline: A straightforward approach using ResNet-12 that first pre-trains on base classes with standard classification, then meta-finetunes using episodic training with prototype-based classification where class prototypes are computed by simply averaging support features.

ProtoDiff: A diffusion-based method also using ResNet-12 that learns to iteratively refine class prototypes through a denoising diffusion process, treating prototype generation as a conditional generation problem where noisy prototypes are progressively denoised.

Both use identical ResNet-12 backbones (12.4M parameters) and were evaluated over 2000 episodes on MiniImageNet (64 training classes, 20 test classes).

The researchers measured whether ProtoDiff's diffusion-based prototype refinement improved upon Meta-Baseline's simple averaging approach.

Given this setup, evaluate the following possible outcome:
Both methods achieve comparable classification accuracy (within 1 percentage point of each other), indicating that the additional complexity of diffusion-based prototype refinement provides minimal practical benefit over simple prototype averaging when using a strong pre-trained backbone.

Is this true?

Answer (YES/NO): NO